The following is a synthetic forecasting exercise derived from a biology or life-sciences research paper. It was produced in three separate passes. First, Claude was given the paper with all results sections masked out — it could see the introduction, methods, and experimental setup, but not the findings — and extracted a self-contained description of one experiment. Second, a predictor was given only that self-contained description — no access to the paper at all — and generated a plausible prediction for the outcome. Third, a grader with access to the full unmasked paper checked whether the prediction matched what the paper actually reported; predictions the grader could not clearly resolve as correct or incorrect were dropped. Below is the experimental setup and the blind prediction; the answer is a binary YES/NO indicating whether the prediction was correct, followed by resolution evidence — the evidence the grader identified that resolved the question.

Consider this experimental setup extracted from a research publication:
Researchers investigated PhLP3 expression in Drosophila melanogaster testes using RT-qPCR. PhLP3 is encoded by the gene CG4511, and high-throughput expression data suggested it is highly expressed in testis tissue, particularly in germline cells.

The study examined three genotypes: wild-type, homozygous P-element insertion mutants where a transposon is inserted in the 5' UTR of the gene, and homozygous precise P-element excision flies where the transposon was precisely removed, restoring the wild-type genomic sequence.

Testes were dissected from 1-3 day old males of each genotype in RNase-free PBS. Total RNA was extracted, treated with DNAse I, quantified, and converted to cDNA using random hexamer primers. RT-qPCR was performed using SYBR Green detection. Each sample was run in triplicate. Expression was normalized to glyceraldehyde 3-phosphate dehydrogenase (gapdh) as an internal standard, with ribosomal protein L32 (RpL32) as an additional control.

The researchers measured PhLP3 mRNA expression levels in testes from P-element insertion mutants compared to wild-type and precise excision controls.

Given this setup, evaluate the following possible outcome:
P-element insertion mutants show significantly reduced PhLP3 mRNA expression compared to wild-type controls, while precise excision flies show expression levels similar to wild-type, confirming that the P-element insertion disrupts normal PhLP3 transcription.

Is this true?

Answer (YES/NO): NO